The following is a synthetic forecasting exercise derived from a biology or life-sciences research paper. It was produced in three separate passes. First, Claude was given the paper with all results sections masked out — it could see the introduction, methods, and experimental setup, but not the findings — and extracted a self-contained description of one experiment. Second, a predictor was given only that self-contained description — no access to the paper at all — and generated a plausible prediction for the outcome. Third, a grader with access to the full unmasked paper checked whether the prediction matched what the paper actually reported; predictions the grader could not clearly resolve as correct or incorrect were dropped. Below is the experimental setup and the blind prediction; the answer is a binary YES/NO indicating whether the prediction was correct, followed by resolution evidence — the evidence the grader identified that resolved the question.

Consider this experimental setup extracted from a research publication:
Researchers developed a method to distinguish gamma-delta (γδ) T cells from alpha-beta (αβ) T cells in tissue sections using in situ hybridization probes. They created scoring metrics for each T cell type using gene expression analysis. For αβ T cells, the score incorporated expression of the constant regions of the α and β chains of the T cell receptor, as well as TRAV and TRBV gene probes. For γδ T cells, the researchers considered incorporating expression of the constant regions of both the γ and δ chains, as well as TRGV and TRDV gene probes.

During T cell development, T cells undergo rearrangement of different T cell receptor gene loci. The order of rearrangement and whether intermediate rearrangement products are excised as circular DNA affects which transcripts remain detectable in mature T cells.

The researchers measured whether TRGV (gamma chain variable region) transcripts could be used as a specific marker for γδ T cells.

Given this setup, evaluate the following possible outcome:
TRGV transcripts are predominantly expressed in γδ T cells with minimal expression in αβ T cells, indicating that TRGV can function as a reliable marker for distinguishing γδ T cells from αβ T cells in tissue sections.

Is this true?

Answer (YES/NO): NO